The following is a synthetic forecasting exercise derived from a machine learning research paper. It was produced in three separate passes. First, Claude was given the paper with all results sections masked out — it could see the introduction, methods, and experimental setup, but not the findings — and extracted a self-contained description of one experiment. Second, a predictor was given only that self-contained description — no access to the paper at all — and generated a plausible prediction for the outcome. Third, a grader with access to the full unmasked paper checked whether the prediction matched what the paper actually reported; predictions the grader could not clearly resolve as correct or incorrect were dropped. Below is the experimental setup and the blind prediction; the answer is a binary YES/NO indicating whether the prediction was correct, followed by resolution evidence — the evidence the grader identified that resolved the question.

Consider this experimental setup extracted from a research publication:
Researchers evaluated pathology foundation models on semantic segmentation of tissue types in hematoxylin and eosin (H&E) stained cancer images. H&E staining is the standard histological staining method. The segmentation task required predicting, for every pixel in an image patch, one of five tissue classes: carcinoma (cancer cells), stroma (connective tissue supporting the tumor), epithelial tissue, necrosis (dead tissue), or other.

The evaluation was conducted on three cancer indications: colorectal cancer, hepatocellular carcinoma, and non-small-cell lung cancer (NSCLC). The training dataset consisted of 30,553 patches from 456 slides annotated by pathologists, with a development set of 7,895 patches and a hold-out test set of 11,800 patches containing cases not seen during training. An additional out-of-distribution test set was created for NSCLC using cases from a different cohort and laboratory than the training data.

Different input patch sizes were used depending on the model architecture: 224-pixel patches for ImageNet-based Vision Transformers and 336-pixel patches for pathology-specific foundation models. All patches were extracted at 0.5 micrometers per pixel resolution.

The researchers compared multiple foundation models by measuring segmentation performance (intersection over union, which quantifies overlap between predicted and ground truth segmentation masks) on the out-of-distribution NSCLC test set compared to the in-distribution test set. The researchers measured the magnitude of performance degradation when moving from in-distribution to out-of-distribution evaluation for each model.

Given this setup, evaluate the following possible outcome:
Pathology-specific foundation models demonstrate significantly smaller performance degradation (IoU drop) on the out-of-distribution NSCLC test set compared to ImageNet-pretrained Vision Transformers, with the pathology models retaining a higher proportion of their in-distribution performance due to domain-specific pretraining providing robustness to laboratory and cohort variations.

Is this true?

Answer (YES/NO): NO